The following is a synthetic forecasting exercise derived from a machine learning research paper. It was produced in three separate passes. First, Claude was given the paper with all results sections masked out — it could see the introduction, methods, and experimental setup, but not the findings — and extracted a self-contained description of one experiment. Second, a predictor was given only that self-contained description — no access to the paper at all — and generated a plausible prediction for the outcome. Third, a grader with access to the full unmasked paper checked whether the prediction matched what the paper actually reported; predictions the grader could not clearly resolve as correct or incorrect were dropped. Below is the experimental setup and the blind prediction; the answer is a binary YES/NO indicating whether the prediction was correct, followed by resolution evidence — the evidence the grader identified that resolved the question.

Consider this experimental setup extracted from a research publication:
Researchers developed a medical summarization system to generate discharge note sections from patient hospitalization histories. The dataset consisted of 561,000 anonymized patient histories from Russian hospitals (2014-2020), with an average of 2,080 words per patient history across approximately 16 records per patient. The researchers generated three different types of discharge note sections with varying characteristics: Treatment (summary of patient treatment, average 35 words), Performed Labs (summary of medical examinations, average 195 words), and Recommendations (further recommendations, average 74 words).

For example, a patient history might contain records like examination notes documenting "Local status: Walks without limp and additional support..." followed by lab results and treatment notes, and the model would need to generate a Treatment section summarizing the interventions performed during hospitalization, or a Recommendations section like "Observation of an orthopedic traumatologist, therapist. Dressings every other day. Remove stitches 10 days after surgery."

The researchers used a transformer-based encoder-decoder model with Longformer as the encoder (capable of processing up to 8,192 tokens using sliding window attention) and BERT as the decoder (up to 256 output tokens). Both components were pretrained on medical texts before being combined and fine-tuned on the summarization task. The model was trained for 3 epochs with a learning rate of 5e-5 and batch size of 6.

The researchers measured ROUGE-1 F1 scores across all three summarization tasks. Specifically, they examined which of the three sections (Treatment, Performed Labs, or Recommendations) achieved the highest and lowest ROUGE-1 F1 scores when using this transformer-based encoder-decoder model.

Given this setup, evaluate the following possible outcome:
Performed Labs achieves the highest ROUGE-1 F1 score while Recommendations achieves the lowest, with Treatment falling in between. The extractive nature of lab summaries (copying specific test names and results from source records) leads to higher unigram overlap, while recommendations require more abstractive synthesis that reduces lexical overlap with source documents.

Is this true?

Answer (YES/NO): NO